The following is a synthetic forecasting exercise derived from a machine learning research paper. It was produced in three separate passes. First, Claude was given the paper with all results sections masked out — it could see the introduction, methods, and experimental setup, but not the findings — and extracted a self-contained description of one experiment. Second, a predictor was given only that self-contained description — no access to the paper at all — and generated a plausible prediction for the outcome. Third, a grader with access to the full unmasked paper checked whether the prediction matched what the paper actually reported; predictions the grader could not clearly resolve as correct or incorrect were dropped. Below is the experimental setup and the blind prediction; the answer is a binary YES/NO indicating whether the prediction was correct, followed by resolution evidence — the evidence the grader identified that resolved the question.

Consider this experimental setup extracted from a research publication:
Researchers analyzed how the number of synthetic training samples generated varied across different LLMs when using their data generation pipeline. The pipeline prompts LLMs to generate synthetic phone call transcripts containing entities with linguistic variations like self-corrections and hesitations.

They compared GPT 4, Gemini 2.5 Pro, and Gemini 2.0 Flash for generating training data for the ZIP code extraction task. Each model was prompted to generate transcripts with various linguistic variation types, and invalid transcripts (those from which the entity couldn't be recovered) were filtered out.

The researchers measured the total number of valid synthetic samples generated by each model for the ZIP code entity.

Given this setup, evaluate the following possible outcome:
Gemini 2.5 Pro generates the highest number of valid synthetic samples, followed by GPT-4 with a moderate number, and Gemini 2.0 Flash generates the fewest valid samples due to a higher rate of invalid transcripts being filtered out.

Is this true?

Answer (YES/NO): NO